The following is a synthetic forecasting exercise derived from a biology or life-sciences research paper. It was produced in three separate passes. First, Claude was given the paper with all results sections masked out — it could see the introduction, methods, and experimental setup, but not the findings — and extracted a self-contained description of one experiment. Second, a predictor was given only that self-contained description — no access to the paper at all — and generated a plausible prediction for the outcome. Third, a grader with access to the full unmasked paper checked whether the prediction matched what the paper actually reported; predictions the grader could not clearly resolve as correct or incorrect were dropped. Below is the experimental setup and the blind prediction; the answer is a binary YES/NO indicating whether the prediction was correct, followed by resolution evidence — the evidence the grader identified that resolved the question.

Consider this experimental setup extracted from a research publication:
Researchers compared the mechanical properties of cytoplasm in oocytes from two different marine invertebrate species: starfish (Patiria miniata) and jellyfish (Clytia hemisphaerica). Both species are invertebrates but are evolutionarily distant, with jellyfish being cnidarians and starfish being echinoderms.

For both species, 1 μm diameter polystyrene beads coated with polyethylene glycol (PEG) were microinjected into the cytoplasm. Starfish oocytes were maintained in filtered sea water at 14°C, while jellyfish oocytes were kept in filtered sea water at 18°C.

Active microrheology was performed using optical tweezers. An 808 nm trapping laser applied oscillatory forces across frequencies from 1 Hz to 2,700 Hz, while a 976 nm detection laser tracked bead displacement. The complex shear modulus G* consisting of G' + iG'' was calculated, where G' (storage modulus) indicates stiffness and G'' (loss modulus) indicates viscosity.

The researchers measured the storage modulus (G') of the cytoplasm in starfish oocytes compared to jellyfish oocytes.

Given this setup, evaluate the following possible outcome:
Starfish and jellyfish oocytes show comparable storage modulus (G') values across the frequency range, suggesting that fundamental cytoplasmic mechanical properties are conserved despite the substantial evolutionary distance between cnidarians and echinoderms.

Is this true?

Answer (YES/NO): NO